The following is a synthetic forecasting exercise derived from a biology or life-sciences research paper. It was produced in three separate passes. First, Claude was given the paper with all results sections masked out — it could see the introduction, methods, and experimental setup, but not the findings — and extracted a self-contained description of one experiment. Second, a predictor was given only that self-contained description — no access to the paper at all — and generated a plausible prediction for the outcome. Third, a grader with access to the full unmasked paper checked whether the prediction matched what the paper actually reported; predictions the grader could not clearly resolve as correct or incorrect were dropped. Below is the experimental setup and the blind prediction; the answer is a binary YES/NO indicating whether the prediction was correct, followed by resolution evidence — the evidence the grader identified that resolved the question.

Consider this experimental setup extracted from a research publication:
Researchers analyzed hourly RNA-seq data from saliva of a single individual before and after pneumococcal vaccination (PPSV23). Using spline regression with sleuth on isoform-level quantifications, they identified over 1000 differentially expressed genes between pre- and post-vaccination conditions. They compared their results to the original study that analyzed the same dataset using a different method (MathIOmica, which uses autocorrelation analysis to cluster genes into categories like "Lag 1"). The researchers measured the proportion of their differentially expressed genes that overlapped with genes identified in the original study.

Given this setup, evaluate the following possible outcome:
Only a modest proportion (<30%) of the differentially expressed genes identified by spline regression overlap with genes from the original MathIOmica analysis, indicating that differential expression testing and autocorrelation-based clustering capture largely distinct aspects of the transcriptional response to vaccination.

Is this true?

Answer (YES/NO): YES